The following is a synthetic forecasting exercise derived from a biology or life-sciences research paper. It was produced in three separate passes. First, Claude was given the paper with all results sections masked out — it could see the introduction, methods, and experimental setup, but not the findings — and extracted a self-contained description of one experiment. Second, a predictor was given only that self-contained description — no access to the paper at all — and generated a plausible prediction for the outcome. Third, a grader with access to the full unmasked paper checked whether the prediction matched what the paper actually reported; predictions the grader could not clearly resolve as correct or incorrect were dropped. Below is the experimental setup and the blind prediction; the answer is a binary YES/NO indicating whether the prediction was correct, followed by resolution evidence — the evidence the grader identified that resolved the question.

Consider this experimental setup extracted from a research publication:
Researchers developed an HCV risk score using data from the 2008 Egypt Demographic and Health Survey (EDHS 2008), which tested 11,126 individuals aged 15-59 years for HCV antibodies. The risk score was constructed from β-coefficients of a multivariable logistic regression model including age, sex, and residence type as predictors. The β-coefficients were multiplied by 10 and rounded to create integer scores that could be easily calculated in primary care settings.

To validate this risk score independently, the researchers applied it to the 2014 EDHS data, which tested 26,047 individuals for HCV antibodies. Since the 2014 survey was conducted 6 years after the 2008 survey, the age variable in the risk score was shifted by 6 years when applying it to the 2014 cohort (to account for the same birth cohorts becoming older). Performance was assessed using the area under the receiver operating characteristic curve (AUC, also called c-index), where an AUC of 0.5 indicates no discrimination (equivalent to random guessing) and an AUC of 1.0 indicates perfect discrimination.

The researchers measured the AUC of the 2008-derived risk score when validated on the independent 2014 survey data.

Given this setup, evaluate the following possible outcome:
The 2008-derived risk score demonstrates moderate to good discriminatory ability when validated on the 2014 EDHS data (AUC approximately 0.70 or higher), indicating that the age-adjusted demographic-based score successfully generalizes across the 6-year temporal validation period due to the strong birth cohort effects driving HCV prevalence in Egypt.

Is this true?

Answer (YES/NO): YES